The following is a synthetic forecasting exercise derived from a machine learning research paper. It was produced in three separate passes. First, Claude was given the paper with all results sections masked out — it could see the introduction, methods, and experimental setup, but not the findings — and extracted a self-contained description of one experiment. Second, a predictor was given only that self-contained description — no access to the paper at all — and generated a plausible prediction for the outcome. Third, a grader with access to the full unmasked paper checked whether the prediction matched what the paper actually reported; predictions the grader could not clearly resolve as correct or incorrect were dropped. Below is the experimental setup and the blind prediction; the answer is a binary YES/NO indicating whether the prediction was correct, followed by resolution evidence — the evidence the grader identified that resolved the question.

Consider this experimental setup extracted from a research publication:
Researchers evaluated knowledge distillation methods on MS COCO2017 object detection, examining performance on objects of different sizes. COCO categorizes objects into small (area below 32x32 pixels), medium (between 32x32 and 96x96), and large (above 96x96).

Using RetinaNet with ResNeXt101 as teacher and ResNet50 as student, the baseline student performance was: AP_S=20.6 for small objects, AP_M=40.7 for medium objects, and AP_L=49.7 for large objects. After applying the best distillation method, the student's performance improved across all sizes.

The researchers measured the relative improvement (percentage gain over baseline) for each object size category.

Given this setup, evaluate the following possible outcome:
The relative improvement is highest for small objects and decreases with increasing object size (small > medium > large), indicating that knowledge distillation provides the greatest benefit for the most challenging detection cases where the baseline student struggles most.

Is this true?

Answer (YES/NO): YES